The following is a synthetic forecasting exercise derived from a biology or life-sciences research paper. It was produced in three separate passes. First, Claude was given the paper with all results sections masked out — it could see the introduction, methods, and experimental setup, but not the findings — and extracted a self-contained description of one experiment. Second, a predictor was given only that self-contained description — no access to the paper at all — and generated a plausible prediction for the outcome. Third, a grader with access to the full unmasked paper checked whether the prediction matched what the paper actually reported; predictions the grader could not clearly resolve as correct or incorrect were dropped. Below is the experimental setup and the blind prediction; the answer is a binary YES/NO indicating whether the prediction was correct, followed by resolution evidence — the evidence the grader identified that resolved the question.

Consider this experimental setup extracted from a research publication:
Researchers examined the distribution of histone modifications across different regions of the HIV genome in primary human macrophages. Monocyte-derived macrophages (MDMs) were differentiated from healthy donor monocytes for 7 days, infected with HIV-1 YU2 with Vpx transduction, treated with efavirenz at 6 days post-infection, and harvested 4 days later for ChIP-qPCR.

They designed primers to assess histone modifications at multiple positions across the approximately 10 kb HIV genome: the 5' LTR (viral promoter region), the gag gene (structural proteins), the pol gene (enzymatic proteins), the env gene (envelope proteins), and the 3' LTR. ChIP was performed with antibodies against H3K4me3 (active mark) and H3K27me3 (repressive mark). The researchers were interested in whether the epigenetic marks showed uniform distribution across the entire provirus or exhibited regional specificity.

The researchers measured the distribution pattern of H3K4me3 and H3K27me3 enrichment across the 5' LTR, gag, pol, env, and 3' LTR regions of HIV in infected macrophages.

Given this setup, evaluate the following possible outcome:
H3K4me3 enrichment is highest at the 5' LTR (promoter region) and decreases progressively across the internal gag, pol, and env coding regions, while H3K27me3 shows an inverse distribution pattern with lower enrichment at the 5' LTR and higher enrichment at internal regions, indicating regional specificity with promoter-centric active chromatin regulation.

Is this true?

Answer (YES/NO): NO